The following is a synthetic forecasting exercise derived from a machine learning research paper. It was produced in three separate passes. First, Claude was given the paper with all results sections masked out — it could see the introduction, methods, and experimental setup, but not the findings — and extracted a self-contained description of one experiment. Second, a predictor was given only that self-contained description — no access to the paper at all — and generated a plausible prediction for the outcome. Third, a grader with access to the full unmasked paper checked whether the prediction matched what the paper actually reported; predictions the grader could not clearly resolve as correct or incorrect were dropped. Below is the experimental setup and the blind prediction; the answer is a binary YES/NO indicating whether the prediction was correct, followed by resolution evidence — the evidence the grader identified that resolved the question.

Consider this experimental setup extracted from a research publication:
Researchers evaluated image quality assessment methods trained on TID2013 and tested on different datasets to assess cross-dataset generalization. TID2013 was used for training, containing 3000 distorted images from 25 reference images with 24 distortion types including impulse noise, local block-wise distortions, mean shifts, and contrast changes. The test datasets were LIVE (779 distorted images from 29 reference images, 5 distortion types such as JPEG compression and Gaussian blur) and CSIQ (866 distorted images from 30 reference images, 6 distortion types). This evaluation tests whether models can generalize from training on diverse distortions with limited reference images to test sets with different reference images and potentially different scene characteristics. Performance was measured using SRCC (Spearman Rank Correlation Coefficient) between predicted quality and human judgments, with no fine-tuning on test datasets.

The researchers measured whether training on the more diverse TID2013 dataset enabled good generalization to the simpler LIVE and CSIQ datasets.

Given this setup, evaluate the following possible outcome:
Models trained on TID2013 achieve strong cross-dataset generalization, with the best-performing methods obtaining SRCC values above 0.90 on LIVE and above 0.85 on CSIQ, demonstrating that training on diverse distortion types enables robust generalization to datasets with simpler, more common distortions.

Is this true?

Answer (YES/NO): YES